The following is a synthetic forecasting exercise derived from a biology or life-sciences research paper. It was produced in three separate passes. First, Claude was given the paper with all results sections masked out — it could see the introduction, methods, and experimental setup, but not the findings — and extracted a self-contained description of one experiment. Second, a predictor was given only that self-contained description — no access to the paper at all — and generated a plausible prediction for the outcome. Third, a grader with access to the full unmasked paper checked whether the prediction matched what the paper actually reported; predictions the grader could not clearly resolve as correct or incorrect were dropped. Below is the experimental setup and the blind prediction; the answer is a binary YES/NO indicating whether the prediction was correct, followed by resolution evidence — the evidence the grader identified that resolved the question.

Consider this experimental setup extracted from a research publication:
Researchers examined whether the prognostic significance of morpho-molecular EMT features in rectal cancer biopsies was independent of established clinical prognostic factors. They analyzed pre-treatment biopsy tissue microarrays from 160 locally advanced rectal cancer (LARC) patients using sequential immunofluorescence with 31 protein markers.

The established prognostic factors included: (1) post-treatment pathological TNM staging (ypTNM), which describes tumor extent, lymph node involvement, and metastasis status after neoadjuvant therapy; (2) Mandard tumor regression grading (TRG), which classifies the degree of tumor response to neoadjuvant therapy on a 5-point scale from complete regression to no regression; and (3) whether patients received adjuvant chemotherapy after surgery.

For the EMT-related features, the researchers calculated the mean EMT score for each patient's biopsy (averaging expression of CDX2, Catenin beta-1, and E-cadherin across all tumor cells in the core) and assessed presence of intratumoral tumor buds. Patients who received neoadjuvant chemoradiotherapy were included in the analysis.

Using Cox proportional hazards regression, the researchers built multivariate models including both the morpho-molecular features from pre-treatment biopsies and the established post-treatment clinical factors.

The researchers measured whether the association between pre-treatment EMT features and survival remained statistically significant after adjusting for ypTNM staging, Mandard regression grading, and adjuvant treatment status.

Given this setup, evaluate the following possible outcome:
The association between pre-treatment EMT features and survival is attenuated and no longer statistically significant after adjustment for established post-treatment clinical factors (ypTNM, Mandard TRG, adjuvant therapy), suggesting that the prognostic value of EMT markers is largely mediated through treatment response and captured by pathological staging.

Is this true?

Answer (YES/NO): NO